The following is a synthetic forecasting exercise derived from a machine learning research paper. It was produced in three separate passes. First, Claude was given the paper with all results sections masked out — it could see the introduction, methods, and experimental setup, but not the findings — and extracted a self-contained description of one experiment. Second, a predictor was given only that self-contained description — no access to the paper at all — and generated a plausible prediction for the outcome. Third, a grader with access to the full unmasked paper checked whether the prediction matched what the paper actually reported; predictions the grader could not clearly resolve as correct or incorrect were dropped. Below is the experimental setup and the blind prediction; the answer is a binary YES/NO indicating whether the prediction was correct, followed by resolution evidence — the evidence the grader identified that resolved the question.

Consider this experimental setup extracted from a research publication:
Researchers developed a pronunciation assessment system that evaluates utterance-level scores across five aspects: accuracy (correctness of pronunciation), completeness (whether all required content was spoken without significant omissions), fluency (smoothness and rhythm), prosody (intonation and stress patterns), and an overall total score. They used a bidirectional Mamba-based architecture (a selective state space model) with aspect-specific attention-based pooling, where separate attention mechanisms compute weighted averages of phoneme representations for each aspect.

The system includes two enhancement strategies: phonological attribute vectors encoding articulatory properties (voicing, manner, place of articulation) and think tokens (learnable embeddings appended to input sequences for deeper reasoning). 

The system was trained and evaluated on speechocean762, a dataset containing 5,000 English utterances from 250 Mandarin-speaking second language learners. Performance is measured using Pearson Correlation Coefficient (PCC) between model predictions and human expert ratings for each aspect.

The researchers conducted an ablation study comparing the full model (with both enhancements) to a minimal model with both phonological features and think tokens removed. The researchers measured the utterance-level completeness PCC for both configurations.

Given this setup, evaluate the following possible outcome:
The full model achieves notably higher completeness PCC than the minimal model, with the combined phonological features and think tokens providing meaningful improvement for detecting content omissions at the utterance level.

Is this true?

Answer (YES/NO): NO